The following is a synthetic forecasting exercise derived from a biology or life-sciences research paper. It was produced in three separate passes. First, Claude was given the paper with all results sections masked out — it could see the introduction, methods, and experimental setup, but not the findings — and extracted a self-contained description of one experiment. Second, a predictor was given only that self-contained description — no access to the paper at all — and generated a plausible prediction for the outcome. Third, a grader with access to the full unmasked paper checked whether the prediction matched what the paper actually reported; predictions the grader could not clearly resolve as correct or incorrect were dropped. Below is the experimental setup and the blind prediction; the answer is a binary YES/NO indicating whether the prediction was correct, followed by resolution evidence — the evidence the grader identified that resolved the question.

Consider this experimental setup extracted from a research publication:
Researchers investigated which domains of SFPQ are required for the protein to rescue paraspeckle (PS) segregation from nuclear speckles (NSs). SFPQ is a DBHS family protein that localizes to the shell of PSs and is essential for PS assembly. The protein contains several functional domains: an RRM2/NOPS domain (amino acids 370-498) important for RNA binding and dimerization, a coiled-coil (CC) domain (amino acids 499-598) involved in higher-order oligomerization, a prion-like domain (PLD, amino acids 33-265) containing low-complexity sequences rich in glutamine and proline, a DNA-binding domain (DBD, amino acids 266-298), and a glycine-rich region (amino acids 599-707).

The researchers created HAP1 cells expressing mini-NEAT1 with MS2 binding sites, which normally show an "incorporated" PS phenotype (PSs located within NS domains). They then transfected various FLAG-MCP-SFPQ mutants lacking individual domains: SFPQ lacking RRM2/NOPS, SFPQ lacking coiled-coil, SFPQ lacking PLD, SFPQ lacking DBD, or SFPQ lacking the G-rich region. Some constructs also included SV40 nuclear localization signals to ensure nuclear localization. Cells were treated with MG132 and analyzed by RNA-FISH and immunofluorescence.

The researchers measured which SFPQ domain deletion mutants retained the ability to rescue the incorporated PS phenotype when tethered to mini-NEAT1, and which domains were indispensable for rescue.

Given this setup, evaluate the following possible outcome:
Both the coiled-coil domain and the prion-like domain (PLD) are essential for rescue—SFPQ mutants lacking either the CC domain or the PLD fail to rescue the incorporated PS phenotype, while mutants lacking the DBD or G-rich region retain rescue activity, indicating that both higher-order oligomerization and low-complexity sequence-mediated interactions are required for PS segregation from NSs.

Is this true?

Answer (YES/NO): NO